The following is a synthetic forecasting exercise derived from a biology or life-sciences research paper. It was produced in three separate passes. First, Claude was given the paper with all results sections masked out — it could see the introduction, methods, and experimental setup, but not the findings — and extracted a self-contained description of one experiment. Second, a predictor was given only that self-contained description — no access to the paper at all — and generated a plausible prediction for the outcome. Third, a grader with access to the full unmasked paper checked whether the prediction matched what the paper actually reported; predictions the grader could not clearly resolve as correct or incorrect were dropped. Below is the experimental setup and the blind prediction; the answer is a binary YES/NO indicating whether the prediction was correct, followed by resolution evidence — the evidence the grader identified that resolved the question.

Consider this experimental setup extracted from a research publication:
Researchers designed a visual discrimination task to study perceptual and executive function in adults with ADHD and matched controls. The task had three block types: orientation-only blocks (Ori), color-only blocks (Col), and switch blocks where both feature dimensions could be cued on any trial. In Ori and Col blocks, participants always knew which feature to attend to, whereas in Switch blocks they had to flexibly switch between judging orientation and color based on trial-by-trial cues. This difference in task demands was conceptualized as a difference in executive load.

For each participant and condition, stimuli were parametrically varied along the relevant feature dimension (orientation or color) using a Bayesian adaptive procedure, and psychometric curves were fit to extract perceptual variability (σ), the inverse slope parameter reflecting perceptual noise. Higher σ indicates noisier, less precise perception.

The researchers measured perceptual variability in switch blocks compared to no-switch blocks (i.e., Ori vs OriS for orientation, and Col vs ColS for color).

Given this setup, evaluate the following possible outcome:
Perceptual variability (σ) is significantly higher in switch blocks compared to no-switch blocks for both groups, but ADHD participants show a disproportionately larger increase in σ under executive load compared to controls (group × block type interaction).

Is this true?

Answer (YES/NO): NO